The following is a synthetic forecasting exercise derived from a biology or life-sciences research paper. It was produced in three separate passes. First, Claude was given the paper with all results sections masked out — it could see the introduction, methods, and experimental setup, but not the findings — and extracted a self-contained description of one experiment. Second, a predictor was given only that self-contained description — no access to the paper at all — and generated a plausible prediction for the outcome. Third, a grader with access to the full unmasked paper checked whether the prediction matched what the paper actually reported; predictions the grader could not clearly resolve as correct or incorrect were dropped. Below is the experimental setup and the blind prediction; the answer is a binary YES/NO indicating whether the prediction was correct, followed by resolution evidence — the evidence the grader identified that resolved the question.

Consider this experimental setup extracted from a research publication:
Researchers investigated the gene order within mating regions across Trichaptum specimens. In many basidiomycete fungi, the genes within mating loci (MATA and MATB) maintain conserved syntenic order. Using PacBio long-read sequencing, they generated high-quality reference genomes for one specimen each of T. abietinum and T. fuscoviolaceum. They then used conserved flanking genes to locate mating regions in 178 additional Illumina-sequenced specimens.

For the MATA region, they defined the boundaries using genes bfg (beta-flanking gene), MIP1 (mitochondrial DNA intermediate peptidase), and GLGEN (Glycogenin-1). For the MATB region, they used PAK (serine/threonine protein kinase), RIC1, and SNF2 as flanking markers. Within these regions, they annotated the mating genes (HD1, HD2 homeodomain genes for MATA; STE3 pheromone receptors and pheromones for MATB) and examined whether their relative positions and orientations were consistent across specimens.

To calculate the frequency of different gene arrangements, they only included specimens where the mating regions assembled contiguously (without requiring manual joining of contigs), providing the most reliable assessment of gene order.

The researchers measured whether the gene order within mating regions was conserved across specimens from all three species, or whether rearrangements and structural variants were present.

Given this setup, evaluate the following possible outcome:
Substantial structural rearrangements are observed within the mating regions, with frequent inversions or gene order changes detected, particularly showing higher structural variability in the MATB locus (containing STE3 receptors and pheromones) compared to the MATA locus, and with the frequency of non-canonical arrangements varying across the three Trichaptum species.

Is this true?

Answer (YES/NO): NO